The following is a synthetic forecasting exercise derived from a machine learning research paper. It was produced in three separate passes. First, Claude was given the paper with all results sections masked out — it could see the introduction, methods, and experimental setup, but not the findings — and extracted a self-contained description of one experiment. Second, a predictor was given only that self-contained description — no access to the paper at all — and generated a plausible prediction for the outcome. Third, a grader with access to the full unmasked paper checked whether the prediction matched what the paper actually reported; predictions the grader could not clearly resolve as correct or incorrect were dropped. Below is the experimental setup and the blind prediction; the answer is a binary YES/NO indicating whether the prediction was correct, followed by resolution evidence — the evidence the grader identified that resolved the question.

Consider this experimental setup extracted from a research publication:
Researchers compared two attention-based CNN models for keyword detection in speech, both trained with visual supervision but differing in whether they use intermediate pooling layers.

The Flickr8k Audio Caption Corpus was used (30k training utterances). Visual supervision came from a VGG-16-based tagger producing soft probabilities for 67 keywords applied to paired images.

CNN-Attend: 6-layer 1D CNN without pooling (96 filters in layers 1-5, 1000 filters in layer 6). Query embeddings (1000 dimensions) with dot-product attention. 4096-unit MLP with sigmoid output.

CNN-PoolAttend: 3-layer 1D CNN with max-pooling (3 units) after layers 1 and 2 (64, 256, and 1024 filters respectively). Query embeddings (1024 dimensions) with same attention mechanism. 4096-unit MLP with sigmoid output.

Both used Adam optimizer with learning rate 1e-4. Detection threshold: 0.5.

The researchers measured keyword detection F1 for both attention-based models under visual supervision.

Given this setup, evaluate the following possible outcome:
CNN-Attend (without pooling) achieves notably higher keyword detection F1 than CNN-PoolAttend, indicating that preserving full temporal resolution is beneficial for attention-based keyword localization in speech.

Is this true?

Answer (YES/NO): YES